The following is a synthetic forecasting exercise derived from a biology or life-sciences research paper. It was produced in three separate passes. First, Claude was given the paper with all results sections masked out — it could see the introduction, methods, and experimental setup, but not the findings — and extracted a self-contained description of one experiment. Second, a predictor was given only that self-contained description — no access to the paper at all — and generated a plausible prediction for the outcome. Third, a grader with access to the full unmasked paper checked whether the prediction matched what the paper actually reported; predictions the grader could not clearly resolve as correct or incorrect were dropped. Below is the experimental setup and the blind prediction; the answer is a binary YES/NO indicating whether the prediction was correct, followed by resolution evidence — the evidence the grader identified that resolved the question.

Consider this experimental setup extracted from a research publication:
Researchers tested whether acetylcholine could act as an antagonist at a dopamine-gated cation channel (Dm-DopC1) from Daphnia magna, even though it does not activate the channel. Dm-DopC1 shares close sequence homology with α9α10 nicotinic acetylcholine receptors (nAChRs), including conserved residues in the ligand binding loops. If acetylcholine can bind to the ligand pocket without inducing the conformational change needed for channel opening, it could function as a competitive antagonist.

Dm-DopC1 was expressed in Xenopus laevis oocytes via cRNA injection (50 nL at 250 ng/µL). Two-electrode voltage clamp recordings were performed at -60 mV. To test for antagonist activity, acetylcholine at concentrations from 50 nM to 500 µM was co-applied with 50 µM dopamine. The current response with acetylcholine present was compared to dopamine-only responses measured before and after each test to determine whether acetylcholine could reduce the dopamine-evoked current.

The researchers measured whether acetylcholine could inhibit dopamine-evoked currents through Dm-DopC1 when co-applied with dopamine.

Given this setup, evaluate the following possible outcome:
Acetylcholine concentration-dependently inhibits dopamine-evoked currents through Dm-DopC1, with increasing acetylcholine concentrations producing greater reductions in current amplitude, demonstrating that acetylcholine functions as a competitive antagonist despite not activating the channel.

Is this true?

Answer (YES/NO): NO